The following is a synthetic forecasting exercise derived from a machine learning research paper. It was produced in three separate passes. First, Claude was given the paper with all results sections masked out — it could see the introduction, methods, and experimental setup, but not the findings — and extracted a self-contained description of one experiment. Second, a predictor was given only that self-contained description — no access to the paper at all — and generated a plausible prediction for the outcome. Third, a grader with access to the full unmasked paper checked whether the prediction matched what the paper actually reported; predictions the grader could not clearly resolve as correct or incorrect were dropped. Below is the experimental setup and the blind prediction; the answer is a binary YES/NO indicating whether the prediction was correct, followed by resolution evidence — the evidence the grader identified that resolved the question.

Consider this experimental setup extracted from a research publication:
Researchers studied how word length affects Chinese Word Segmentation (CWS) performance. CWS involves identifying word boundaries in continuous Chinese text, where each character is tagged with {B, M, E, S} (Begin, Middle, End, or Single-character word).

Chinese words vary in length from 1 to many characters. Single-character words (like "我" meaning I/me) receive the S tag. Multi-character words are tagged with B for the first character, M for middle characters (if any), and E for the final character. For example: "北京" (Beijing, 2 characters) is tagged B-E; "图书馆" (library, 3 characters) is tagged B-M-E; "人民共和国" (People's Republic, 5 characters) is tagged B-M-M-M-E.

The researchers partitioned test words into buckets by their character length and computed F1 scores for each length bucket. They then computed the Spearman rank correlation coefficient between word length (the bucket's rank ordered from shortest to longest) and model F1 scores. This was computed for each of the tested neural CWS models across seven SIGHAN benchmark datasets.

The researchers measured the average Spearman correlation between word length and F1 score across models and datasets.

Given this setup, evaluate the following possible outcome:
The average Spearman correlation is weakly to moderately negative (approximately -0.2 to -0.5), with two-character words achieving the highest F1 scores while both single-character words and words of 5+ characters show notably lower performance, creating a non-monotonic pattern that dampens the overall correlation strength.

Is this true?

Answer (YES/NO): NO